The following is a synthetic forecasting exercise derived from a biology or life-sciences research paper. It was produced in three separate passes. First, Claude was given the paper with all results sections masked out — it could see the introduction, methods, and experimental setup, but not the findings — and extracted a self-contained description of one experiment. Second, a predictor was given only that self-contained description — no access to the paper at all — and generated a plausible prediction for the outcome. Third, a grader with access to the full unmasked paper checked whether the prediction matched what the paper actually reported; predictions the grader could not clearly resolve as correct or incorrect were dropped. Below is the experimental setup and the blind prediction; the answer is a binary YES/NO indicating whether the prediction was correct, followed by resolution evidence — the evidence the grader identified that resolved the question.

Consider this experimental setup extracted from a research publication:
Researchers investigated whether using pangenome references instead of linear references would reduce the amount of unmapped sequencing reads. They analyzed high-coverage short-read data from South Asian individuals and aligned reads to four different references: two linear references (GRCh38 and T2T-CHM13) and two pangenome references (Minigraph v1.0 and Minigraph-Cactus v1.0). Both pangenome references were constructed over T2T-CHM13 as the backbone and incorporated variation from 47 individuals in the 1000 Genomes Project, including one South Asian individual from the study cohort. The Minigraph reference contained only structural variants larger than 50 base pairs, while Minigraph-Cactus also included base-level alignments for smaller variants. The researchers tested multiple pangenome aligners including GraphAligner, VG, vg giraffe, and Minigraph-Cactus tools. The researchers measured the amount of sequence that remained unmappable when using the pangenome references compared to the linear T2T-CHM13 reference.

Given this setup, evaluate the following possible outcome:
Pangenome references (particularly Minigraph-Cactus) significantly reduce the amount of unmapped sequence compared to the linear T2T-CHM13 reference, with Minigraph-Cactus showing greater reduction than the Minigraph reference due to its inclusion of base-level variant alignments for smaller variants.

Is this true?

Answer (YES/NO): NO